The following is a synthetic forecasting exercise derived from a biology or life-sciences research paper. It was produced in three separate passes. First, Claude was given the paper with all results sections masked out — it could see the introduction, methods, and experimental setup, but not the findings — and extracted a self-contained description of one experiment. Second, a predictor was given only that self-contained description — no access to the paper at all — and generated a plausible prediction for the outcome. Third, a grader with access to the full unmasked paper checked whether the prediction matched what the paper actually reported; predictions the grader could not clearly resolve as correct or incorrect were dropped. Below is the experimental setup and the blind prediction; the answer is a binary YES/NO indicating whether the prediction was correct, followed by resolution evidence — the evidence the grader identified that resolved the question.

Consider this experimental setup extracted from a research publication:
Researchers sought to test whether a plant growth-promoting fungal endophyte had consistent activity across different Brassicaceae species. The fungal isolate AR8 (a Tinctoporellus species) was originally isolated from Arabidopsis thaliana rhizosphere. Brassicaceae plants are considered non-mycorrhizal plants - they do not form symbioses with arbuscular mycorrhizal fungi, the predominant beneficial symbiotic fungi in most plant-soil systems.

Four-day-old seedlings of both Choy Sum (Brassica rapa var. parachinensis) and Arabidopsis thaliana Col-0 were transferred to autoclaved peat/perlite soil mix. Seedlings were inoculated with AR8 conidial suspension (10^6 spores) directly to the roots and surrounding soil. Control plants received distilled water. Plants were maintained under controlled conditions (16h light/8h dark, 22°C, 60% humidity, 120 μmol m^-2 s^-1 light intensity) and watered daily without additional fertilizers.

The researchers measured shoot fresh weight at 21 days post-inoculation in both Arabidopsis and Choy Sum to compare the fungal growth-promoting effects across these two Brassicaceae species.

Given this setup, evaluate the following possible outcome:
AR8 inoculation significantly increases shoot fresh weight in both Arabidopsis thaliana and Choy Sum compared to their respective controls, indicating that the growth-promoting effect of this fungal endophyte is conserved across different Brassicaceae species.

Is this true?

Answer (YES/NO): YES